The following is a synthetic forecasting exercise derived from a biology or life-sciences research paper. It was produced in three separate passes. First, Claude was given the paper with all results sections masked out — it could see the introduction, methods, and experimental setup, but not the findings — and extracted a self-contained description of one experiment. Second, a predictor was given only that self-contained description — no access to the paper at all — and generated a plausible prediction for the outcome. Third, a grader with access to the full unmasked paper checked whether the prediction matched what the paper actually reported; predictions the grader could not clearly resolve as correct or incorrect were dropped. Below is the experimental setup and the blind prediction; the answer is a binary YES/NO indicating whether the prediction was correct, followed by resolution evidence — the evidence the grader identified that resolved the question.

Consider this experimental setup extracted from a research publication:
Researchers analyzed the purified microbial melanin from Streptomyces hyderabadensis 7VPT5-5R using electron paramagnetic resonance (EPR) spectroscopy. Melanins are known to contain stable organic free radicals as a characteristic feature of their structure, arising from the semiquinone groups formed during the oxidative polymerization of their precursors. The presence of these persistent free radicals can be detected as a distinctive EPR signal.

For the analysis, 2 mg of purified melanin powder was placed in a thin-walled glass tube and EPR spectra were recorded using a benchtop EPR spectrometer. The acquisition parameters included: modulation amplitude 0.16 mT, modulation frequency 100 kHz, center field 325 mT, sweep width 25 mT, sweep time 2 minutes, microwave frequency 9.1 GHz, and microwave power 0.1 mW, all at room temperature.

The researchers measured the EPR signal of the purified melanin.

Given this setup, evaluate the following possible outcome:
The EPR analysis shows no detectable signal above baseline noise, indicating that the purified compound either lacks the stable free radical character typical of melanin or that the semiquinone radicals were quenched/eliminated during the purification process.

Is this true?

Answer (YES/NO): NO